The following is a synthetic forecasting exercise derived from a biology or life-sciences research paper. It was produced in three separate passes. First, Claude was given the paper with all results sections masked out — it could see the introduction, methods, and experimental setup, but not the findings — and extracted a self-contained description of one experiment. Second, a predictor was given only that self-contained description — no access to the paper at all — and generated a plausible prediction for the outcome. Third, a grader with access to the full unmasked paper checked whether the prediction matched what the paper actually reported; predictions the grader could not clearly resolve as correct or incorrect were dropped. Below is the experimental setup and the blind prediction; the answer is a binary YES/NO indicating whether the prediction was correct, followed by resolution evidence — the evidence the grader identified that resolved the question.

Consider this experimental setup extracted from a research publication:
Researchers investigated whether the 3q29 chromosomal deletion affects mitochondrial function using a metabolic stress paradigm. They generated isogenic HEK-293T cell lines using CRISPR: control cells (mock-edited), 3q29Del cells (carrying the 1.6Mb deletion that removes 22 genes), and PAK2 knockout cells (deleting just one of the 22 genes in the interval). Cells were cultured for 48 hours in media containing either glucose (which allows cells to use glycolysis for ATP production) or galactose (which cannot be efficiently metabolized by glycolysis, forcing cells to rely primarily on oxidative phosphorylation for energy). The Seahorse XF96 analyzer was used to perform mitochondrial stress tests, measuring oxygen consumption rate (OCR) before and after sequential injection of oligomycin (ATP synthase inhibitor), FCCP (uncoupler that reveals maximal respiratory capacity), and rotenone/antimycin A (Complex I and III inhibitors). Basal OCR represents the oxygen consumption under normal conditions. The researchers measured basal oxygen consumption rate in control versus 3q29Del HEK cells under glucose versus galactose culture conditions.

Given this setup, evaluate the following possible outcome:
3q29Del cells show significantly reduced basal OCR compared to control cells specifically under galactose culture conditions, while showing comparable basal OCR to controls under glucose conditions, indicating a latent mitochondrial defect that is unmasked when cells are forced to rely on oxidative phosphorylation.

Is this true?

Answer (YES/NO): NO